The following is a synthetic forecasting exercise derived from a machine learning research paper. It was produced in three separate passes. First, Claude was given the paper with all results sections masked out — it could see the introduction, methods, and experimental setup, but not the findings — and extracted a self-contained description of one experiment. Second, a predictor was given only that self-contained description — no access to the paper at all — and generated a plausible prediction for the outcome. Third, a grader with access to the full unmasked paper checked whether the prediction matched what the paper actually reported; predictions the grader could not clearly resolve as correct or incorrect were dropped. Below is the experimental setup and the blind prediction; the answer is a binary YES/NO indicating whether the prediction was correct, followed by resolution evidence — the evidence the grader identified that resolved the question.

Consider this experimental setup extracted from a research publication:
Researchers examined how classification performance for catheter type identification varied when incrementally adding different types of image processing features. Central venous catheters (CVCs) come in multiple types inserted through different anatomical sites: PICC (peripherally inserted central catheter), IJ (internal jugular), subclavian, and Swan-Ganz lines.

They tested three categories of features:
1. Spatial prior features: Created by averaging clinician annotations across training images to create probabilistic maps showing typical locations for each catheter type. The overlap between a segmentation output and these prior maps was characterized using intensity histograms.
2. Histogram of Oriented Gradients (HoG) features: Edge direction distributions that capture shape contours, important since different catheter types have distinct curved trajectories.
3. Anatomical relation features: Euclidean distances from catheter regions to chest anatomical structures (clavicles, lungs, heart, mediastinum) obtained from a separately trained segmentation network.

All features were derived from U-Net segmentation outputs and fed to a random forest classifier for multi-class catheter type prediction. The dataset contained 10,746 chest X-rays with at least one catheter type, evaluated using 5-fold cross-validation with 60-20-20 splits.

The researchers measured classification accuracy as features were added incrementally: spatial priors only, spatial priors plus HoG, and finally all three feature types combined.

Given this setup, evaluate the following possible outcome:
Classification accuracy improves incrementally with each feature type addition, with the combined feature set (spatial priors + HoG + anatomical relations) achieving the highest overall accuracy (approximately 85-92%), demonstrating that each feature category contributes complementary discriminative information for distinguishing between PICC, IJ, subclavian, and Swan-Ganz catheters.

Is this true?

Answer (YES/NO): NO